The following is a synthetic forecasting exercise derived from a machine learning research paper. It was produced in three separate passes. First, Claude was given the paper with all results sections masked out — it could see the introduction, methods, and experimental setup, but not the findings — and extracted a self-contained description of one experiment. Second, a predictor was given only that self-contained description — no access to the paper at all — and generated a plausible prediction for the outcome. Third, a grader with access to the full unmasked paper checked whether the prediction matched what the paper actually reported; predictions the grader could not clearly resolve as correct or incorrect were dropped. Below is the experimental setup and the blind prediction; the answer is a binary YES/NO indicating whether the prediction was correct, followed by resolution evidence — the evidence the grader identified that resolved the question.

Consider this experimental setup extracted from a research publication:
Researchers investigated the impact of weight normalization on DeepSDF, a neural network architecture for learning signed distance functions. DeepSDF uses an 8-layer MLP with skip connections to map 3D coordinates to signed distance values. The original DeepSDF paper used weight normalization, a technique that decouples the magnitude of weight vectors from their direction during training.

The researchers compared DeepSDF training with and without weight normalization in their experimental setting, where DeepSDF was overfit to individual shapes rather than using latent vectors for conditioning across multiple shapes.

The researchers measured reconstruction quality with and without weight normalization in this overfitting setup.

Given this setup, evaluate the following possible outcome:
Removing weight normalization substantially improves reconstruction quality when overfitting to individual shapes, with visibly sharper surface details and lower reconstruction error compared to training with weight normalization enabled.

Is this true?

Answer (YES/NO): NO